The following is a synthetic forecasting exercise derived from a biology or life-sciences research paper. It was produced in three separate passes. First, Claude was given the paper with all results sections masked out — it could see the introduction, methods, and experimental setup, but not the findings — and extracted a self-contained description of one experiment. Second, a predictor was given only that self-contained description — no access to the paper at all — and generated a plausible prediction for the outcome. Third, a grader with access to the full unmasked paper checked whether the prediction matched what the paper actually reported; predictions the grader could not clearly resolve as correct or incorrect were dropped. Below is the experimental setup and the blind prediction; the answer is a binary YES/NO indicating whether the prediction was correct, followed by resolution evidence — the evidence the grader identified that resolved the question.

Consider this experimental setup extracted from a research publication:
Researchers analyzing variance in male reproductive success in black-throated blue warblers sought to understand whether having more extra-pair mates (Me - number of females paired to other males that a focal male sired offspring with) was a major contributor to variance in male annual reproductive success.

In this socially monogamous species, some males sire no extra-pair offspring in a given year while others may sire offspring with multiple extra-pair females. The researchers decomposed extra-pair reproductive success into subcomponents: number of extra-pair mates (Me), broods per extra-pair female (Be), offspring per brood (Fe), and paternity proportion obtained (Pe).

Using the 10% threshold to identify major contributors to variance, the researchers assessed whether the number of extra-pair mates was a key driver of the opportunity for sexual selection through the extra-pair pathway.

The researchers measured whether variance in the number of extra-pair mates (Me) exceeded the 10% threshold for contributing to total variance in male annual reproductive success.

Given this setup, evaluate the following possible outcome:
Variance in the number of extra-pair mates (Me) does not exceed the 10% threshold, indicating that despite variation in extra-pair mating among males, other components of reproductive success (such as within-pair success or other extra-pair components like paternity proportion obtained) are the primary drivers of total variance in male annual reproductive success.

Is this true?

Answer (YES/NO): NO